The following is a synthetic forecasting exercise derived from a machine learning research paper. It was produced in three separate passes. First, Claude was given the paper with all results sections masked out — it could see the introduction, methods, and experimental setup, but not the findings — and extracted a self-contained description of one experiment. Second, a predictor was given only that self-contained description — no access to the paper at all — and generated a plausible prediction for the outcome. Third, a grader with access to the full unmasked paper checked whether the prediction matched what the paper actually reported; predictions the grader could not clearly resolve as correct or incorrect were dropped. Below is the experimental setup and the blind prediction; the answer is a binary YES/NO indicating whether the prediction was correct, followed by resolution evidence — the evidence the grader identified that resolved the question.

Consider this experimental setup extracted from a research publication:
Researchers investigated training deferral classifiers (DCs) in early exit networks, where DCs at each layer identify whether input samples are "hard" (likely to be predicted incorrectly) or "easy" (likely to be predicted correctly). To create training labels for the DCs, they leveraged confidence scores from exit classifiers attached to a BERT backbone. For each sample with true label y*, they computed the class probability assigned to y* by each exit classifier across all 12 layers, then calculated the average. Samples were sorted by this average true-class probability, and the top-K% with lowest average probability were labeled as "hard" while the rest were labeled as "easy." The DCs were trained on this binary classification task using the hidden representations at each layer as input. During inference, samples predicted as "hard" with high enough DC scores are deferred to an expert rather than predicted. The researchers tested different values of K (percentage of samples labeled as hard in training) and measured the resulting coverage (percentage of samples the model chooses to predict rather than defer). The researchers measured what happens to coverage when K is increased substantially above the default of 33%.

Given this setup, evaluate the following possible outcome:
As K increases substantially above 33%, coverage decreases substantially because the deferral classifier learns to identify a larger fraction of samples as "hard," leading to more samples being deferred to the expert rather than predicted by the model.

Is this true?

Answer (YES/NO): YES